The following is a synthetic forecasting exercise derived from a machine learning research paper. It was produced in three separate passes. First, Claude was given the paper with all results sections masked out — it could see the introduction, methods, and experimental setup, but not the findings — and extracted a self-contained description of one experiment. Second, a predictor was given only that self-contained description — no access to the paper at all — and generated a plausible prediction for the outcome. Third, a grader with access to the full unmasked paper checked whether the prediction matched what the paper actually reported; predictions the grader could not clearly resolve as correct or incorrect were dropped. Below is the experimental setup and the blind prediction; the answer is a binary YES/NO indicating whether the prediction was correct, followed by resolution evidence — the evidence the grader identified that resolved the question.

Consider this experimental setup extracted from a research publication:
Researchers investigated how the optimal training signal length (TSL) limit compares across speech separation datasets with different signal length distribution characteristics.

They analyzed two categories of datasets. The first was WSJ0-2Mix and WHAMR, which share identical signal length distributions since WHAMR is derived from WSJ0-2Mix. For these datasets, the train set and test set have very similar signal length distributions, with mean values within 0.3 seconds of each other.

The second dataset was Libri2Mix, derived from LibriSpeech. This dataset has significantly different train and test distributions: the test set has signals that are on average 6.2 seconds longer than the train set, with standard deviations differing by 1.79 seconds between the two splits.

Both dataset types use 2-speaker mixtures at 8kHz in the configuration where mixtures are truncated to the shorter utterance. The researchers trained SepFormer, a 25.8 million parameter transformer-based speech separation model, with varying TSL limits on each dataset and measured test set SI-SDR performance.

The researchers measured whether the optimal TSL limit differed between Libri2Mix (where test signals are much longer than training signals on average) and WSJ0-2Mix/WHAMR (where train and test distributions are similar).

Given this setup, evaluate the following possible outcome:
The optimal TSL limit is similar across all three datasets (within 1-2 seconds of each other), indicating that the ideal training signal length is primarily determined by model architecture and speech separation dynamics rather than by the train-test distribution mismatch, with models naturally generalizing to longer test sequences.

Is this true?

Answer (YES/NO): NO